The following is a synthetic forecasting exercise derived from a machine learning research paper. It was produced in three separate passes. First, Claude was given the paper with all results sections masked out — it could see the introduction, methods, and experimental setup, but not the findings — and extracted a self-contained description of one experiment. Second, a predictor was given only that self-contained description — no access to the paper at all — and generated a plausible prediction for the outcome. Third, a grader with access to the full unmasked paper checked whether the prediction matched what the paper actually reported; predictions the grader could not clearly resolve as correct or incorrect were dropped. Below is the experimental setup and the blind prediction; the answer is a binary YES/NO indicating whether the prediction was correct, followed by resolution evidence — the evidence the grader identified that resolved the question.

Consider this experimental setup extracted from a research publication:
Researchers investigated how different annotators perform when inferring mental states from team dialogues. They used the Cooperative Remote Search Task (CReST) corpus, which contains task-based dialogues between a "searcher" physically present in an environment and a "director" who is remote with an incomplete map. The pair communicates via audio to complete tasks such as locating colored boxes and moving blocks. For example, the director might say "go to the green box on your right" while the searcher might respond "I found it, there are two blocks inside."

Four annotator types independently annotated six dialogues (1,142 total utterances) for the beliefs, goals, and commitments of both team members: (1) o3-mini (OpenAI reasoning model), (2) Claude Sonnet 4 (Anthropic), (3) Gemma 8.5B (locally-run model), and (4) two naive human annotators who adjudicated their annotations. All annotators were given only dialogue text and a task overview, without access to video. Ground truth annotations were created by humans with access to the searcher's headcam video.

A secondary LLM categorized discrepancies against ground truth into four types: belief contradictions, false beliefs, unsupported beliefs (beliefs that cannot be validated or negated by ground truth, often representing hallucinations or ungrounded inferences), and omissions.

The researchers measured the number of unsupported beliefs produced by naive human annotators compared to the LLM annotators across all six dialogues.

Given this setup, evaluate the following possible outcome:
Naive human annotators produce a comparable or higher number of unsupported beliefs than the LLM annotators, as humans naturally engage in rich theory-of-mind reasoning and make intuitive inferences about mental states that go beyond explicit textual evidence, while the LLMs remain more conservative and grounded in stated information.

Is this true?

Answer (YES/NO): NO